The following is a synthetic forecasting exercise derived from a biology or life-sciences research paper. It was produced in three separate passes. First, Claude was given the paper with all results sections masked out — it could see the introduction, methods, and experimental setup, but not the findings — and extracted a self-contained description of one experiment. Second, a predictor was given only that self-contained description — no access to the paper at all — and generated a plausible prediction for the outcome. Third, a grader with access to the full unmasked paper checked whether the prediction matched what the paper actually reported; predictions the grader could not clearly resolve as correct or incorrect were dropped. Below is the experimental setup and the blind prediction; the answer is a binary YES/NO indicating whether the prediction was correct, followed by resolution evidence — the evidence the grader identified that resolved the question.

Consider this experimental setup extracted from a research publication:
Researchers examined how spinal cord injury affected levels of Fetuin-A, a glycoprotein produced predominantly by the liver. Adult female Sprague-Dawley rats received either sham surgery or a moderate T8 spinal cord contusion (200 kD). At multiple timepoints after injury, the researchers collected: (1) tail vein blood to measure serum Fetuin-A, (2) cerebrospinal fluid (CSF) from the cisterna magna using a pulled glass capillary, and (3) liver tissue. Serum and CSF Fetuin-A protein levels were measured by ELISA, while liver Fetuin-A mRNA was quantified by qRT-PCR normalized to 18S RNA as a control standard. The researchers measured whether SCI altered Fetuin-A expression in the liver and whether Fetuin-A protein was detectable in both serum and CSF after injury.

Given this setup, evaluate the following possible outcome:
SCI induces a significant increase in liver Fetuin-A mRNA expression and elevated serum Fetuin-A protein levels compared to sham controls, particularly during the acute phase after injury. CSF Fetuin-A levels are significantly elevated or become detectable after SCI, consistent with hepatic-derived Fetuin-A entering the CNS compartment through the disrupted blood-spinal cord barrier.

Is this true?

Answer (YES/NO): NO